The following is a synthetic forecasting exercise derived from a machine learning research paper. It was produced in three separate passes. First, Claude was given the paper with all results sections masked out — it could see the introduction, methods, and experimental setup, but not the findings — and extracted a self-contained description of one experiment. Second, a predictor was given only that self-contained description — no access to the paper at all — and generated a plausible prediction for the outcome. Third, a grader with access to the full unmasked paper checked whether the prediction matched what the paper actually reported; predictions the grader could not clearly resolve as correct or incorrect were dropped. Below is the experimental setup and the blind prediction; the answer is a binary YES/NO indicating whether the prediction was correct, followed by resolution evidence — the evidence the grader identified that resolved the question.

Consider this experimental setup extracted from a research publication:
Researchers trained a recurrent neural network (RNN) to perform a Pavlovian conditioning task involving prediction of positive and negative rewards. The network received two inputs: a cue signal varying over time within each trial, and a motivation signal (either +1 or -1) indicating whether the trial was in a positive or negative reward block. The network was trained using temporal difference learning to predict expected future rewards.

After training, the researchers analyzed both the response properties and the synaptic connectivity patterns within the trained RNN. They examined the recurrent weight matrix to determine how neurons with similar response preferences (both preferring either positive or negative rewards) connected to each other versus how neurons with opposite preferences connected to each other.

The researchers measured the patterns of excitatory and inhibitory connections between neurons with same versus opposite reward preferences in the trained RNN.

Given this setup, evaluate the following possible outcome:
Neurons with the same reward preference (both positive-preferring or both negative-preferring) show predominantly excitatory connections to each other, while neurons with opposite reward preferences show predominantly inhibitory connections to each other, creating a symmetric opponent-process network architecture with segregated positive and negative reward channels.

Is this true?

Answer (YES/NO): YES